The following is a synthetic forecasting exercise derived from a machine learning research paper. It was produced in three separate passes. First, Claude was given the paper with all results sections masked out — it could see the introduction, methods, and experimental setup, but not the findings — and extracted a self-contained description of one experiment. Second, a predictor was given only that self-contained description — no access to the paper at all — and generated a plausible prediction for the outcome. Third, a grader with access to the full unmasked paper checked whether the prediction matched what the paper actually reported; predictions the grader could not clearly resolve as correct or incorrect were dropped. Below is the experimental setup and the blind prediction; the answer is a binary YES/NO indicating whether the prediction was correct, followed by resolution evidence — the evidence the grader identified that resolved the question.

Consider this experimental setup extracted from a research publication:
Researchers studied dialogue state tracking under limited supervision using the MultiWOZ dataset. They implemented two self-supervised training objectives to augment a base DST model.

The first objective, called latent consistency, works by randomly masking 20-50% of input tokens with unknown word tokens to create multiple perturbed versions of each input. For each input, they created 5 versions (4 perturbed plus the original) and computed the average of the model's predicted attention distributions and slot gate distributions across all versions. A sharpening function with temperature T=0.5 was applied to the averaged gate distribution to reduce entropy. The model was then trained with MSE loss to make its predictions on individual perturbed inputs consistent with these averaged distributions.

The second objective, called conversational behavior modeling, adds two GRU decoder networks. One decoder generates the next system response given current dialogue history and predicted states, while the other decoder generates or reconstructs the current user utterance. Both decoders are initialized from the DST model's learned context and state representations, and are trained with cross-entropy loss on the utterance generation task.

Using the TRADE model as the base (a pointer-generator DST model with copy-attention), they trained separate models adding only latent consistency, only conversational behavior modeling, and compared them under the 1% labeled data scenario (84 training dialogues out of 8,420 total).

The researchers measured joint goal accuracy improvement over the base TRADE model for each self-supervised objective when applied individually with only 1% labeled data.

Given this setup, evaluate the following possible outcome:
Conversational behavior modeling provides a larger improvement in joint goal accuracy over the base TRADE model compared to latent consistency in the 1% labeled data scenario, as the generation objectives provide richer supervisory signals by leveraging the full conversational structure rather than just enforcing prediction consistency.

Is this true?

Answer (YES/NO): YES